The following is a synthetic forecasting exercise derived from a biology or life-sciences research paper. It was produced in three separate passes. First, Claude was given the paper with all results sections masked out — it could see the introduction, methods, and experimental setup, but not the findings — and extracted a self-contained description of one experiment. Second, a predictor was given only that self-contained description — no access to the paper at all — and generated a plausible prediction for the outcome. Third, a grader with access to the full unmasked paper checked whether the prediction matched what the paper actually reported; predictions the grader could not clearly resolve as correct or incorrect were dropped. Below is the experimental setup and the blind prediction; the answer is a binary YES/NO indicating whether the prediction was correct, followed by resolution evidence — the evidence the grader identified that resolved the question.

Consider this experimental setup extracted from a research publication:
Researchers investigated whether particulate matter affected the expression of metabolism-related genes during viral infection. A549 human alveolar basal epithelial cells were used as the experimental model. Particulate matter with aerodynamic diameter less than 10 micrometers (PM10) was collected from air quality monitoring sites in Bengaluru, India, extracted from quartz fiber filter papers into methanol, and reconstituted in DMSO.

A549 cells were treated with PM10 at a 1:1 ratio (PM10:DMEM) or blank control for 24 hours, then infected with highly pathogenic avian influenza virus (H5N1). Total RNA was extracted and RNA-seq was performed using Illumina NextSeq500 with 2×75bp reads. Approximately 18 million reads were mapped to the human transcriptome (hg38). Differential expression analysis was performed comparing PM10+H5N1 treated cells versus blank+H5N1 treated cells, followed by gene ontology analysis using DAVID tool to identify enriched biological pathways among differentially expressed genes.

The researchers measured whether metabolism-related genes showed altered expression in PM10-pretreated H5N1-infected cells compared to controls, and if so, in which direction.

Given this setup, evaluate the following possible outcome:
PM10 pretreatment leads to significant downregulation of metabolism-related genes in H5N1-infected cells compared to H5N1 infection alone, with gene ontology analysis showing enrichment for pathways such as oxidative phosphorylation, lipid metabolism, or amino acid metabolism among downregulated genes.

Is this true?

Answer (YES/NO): NO